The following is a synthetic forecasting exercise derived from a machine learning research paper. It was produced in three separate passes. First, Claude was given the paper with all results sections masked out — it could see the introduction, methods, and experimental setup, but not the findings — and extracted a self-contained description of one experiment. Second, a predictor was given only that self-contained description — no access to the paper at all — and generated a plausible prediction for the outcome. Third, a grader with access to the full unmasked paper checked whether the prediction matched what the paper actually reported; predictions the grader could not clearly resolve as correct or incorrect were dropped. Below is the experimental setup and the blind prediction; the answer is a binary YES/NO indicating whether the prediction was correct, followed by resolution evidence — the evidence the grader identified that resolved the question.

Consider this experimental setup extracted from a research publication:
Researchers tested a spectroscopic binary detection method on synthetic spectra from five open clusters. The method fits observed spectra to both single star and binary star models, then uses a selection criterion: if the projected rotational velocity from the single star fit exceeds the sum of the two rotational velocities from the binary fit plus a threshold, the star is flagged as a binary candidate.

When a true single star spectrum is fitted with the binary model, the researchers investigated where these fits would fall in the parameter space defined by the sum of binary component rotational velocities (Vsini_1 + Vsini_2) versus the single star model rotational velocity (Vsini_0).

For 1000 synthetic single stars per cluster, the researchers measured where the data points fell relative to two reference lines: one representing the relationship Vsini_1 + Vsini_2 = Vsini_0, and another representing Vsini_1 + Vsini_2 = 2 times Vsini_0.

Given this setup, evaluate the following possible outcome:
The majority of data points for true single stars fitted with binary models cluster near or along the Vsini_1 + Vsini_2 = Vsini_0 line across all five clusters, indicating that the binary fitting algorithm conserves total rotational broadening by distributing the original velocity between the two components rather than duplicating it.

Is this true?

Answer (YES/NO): NO